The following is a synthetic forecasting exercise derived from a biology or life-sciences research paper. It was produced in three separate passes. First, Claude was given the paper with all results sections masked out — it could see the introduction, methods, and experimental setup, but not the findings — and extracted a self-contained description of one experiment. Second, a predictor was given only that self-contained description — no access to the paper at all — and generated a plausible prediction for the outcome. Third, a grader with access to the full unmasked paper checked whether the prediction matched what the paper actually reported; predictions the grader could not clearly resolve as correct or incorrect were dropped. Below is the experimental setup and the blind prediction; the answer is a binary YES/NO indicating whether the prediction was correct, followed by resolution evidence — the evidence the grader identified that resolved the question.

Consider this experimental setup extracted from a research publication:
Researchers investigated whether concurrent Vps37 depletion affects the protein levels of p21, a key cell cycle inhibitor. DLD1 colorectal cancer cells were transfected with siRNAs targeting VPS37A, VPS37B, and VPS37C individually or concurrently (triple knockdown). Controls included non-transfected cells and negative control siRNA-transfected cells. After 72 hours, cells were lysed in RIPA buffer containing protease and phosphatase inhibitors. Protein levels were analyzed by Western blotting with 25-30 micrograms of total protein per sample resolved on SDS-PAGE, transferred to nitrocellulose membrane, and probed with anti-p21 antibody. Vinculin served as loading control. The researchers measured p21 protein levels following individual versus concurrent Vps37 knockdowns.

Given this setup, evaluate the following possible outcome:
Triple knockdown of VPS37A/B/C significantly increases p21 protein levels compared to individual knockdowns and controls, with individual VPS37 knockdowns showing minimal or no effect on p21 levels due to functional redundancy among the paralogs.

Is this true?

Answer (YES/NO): YES